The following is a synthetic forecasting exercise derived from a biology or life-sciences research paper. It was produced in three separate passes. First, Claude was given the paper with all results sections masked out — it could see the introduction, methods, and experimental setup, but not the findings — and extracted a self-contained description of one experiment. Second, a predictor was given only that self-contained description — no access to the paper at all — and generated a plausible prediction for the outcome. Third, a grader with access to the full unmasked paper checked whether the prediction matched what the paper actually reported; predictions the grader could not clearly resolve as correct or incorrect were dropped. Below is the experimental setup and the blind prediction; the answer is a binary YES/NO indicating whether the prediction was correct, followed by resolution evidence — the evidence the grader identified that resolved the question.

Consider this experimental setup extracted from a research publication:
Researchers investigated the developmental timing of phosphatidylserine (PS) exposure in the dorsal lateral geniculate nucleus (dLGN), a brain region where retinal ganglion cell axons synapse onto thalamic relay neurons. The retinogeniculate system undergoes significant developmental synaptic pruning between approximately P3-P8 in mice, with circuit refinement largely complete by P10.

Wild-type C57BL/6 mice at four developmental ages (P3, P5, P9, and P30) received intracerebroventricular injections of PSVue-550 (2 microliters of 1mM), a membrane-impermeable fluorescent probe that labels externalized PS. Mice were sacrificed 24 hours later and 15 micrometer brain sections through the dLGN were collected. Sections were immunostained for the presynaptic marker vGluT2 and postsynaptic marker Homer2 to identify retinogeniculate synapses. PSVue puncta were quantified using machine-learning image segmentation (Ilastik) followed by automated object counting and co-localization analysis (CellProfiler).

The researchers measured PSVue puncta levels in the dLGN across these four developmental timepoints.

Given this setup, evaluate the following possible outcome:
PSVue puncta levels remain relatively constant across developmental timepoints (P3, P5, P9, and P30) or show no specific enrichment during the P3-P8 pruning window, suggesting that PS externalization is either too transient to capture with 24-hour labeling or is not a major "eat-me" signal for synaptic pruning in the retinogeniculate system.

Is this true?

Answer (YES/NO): NO